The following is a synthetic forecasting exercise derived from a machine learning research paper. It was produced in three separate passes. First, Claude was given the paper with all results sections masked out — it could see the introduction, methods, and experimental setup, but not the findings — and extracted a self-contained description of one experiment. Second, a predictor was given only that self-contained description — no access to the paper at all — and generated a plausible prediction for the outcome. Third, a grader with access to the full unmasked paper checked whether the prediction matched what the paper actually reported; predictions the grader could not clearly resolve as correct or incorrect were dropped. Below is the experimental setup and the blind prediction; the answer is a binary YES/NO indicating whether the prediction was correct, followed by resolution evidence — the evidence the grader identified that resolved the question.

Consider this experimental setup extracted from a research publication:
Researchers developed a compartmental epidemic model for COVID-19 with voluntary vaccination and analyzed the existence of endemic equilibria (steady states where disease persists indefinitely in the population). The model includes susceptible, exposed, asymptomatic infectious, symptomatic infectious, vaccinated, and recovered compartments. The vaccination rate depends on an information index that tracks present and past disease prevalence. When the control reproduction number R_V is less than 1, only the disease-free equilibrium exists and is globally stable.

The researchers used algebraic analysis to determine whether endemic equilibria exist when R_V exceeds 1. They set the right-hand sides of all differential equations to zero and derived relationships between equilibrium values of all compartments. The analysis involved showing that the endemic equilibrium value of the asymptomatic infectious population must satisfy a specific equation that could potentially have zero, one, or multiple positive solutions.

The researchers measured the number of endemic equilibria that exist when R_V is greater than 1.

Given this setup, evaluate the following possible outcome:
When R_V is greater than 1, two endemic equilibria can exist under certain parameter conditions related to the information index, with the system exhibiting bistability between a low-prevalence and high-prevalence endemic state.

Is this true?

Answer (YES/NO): NO